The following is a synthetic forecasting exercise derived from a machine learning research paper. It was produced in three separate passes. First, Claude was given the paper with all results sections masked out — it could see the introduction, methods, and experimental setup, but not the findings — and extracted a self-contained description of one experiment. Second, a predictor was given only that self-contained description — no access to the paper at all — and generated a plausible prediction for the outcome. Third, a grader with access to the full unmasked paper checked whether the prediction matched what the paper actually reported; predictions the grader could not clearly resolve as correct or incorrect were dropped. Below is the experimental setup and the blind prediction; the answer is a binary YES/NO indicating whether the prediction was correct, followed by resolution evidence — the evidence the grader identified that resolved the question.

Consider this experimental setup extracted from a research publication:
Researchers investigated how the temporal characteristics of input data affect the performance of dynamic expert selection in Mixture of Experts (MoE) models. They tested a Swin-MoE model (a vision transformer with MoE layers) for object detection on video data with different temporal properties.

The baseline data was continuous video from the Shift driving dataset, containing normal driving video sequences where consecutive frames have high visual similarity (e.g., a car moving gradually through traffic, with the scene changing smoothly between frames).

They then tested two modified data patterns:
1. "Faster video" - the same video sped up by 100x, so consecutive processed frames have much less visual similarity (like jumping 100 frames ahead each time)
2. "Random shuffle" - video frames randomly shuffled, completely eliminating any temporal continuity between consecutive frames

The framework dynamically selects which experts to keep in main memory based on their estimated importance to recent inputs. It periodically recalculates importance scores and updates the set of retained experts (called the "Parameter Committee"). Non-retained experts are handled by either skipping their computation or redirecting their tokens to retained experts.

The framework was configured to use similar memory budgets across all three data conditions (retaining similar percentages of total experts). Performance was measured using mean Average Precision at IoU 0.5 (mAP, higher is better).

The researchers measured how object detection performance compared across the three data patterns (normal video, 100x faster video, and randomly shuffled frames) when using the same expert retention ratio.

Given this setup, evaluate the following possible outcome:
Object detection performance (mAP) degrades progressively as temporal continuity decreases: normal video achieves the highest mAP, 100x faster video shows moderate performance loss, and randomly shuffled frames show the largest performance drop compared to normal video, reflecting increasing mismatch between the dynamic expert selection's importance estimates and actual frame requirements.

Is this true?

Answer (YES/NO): YES